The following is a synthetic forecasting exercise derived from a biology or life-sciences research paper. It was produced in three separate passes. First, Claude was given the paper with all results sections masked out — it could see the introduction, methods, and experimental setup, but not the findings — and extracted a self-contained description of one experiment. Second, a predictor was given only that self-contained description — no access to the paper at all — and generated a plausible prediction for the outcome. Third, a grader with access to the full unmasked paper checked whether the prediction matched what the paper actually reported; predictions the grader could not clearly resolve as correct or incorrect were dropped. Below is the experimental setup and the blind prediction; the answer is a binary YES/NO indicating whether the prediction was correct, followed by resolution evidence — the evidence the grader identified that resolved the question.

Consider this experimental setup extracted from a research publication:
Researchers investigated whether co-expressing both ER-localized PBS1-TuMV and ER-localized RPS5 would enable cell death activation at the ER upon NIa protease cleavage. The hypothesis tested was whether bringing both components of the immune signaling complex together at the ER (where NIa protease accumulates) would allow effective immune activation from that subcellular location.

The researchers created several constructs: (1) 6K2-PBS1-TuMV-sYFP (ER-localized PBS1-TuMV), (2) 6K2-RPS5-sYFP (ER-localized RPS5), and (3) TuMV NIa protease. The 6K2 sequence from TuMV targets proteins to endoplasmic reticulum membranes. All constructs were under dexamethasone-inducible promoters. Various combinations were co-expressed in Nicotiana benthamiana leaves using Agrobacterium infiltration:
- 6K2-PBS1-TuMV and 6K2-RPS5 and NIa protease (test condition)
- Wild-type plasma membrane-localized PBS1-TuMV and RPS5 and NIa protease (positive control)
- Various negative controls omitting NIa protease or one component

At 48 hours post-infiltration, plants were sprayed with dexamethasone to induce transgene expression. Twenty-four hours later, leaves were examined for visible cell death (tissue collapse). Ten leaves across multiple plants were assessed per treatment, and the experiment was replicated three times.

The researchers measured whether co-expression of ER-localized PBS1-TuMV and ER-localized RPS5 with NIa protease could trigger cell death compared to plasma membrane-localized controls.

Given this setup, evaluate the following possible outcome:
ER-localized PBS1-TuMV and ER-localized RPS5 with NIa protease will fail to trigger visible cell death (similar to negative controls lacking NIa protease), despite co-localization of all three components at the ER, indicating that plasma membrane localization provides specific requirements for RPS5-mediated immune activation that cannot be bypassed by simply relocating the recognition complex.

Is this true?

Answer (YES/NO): YES